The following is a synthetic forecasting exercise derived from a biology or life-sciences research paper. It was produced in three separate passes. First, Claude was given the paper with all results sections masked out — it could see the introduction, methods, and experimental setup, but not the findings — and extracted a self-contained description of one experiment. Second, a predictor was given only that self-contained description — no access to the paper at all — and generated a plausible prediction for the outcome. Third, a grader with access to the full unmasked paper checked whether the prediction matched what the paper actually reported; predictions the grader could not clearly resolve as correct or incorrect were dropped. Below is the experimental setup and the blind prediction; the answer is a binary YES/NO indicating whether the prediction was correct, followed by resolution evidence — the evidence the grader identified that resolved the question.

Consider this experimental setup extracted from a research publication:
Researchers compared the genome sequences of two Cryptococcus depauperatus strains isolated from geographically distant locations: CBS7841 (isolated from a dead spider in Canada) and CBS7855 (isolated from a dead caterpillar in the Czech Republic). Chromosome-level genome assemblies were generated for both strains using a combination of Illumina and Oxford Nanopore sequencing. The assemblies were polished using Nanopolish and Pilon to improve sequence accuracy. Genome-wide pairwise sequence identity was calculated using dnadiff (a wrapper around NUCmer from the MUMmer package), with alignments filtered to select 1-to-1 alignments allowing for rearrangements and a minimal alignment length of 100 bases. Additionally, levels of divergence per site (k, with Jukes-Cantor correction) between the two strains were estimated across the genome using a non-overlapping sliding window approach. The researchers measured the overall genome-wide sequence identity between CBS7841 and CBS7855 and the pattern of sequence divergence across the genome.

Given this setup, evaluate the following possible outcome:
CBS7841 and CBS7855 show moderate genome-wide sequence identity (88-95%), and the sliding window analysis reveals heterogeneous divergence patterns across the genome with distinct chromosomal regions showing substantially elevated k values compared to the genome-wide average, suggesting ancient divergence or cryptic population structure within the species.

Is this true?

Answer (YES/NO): NO